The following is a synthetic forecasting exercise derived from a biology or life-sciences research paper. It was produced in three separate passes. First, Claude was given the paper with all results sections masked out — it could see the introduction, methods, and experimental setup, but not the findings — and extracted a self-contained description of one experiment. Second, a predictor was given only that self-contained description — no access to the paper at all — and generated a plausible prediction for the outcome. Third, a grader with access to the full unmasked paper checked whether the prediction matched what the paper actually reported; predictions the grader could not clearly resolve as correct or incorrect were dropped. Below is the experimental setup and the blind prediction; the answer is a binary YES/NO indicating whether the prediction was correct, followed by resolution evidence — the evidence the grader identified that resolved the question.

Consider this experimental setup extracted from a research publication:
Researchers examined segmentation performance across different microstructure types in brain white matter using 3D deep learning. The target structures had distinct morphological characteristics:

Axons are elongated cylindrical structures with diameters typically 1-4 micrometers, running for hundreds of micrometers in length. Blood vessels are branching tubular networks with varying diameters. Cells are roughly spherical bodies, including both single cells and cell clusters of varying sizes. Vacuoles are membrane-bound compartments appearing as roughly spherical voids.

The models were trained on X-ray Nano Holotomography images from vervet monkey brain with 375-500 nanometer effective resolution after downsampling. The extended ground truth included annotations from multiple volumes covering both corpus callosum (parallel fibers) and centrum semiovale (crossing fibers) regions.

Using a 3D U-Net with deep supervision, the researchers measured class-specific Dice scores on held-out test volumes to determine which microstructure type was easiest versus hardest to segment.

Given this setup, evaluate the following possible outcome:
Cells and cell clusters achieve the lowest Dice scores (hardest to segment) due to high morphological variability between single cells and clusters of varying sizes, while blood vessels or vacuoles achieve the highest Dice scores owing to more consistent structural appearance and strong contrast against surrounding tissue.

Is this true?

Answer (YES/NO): NO